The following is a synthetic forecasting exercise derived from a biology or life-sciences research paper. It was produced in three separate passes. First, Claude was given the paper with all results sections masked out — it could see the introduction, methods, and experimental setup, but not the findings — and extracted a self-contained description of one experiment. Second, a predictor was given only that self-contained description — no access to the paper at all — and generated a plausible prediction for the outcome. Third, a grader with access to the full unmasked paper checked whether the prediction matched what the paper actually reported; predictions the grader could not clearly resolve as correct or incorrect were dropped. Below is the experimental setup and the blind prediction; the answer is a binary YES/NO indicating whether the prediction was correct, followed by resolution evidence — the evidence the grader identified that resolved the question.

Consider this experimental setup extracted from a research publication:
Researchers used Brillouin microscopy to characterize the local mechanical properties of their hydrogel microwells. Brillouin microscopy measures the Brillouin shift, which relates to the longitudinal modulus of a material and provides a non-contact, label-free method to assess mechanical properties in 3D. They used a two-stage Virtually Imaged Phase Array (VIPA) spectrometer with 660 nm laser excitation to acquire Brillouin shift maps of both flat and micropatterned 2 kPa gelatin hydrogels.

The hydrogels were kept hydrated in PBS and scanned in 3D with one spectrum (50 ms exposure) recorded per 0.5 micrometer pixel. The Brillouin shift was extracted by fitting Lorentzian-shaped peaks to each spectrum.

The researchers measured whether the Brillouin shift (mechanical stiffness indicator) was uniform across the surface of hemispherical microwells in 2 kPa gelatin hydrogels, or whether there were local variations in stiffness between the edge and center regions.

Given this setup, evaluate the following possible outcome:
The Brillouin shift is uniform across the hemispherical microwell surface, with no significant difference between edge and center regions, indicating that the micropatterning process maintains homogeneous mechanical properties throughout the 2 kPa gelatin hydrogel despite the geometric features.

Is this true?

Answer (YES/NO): YES